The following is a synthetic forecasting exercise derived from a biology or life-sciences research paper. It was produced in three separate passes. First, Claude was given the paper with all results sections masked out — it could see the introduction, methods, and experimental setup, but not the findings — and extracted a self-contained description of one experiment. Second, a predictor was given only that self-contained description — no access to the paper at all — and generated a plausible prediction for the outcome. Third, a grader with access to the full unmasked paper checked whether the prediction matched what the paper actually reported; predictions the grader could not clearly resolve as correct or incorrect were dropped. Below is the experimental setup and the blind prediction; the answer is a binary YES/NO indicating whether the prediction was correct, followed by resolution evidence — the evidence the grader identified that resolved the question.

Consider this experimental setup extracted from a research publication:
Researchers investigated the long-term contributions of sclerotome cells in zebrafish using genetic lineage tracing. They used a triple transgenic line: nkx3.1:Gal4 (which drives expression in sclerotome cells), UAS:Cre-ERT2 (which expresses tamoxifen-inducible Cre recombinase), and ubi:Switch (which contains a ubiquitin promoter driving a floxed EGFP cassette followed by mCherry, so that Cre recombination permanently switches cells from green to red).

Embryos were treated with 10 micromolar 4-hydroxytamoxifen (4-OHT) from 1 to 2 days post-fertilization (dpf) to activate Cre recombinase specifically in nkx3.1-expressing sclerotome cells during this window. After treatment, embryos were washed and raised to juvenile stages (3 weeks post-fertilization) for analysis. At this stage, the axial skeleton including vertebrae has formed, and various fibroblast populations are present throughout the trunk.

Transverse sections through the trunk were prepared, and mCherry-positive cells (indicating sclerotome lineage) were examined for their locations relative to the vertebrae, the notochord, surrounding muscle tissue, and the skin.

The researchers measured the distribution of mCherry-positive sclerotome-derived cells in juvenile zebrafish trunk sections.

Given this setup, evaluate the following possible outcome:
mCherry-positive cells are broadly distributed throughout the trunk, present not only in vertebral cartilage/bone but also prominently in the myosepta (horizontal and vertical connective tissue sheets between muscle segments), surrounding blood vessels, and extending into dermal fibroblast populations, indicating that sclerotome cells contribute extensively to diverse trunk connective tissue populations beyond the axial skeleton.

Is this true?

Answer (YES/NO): NO